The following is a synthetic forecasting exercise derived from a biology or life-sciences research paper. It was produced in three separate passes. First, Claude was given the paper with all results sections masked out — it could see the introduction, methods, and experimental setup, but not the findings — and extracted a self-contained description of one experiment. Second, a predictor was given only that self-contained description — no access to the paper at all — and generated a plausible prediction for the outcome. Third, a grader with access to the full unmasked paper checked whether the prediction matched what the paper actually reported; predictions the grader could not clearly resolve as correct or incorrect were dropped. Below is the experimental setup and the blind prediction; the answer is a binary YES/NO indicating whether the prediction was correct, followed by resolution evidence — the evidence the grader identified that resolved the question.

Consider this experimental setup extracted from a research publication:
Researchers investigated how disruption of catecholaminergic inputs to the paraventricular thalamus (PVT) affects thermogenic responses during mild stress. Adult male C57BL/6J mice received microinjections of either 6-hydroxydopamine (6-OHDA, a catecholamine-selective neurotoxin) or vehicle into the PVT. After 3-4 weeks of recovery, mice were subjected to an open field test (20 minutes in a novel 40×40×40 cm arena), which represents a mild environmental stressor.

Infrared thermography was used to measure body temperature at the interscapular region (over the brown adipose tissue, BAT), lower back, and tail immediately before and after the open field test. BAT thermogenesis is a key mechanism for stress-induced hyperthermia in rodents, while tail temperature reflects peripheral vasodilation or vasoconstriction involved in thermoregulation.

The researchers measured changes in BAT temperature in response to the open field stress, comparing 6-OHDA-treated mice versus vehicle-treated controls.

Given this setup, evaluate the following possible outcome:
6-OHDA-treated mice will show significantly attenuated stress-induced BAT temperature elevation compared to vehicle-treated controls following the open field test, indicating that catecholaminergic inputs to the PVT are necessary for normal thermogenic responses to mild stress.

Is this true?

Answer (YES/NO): NO